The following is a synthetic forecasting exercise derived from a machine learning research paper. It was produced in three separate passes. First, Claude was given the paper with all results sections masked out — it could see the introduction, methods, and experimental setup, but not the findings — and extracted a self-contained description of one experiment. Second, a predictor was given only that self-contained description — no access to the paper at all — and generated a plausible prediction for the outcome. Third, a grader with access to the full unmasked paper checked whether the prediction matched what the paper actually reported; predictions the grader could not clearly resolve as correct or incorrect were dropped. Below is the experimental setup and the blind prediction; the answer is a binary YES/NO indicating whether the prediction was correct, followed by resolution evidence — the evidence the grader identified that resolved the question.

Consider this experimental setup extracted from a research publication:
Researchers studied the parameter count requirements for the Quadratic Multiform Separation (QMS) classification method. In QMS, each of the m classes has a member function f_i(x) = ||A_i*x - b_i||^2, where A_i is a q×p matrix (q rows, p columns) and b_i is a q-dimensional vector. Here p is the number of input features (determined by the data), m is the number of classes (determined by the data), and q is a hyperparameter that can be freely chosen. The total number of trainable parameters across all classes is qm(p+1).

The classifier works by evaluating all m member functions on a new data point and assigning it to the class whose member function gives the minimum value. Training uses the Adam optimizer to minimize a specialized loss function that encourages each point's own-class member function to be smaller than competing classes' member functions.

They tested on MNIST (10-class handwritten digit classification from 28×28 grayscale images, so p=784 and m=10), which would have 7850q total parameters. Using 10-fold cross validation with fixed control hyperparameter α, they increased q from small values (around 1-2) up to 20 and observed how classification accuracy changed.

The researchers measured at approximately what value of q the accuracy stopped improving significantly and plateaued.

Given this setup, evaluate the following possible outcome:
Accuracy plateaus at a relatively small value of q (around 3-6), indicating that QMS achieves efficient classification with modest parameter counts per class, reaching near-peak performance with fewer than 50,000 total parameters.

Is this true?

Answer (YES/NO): NO